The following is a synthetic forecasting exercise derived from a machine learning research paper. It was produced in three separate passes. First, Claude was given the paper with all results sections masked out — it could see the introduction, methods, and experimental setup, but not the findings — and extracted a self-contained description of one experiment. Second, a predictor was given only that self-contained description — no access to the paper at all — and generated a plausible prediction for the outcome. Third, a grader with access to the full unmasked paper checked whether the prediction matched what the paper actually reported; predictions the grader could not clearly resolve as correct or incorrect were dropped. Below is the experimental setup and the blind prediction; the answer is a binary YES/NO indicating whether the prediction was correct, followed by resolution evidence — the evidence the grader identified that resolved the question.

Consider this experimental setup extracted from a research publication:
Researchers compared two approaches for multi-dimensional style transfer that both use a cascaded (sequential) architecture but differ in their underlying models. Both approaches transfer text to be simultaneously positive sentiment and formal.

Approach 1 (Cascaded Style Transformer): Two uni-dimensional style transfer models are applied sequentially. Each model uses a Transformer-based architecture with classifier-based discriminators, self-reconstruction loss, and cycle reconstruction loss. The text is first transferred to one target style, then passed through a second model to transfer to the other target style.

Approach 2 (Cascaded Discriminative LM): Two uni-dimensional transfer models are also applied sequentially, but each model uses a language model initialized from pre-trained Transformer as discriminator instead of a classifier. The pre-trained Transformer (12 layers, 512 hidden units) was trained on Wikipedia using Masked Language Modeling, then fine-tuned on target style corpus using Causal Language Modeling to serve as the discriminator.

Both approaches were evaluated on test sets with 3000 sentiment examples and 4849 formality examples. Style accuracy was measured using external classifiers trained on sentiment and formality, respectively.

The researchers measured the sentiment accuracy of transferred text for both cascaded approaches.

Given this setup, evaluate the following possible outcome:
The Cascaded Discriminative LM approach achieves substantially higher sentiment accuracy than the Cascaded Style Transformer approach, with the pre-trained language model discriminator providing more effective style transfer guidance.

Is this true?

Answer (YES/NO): NO